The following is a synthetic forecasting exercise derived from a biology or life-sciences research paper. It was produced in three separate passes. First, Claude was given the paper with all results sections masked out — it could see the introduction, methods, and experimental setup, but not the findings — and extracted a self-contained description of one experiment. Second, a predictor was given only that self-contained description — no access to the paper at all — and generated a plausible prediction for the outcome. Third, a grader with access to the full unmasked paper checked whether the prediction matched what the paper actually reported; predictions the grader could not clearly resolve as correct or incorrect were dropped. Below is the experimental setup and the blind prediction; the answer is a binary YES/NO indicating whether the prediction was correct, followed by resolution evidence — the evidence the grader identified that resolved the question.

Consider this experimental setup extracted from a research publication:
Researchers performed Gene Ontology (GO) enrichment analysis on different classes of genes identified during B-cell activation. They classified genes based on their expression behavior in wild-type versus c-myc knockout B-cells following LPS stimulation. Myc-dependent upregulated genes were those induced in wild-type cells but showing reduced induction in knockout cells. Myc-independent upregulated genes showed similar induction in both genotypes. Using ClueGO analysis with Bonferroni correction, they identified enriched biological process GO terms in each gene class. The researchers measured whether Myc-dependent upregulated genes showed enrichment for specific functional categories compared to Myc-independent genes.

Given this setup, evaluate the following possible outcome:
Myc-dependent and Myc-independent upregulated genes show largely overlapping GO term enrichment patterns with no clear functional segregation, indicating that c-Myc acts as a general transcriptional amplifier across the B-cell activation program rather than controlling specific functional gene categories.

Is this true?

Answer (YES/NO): NO